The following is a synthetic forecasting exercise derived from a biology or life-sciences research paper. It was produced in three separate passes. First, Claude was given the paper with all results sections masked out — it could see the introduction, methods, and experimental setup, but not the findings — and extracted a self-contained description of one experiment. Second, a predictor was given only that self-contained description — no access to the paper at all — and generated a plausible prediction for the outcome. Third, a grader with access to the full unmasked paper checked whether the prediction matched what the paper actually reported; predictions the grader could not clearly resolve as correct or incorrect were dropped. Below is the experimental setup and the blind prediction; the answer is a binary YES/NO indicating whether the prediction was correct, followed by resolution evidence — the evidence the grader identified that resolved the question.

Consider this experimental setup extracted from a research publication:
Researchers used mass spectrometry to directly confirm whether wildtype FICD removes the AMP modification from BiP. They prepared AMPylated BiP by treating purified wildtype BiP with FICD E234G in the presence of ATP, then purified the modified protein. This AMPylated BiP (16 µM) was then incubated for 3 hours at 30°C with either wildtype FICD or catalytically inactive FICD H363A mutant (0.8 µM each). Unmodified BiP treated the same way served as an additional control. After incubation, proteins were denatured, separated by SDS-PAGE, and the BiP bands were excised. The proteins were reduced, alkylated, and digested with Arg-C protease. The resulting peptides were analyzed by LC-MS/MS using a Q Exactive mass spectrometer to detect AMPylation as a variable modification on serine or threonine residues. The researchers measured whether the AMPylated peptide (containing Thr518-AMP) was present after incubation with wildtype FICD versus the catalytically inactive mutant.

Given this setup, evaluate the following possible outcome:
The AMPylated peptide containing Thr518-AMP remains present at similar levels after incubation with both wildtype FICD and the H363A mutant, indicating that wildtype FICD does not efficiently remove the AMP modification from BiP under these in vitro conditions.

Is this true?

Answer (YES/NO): NO